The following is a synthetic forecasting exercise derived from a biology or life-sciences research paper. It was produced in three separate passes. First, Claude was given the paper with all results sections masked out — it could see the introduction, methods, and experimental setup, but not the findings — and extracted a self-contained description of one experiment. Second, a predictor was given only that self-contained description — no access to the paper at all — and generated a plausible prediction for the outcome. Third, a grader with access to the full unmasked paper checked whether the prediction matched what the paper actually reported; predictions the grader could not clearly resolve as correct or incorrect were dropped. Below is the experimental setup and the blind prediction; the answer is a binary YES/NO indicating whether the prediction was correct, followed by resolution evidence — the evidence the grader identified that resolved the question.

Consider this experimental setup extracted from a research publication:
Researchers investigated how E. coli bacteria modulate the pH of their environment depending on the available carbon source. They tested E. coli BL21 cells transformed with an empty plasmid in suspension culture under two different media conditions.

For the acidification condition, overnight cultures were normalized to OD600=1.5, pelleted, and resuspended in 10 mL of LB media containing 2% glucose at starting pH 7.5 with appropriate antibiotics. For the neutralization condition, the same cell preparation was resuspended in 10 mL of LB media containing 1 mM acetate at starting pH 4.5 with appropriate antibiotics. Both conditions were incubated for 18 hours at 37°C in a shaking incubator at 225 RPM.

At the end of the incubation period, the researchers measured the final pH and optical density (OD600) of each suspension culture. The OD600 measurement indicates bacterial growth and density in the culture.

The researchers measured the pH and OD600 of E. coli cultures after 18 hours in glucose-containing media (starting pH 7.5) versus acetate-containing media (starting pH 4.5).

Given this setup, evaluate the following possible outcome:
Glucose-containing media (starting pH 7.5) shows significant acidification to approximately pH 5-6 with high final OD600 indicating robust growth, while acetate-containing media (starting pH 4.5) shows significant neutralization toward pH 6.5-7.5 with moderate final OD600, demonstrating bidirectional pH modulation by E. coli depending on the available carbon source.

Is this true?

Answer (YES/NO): NO